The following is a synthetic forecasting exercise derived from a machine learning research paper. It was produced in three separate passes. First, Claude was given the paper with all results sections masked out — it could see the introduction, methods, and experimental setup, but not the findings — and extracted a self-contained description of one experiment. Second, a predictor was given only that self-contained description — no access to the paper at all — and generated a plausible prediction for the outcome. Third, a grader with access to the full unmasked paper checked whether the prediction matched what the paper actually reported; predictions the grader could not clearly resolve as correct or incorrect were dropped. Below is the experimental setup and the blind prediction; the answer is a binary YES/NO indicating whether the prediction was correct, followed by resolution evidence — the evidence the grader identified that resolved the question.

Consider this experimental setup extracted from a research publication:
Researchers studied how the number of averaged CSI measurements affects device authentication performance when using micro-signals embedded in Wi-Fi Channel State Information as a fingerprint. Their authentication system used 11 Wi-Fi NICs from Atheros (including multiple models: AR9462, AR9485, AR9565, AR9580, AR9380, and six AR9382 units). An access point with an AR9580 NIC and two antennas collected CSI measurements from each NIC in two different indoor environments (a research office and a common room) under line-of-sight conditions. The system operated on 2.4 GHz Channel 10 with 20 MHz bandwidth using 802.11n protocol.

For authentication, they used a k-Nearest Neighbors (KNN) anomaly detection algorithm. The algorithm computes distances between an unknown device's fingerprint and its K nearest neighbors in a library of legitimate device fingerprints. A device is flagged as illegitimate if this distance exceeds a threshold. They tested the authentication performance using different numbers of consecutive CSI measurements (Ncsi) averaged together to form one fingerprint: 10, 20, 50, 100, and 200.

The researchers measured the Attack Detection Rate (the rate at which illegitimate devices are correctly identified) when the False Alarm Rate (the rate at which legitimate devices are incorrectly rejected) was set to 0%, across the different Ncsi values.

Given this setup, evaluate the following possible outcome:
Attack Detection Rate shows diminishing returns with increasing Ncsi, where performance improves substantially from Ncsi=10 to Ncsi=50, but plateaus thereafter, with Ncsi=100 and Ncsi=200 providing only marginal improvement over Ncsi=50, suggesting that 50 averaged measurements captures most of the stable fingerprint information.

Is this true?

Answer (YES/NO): NO